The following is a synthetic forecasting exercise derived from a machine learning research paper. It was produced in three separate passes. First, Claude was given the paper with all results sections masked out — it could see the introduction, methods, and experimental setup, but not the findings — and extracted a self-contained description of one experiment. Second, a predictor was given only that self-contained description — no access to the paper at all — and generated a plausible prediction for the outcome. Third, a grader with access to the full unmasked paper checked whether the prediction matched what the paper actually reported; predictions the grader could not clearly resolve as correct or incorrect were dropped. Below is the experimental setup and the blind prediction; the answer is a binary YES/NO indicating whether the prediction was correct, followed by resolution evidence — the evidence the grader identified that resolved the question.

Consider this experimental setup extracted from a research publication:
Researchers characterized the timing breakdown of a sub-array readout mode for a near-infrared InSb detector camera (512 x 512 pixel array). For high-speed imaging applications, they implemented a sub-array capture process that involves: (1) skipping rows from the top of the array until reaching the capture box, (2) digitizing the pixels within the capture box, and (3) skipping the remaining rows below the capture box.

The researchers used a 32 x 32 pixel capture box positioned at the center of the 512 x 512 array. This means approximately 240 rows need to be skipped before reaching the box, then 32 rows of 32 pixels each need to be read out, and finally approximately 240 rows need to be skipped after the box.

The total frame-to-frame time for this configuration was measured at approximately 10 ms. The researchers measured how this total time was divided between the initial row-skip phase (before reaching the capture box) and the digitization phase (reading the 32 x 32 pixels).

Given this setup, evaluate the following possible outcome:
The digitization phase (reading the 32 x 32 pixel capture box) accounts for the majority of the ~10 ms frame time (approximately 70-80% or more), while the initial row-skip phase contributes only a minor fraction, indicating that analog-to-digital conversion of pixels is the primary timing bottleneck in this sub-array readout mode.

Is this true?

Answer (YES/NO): NO